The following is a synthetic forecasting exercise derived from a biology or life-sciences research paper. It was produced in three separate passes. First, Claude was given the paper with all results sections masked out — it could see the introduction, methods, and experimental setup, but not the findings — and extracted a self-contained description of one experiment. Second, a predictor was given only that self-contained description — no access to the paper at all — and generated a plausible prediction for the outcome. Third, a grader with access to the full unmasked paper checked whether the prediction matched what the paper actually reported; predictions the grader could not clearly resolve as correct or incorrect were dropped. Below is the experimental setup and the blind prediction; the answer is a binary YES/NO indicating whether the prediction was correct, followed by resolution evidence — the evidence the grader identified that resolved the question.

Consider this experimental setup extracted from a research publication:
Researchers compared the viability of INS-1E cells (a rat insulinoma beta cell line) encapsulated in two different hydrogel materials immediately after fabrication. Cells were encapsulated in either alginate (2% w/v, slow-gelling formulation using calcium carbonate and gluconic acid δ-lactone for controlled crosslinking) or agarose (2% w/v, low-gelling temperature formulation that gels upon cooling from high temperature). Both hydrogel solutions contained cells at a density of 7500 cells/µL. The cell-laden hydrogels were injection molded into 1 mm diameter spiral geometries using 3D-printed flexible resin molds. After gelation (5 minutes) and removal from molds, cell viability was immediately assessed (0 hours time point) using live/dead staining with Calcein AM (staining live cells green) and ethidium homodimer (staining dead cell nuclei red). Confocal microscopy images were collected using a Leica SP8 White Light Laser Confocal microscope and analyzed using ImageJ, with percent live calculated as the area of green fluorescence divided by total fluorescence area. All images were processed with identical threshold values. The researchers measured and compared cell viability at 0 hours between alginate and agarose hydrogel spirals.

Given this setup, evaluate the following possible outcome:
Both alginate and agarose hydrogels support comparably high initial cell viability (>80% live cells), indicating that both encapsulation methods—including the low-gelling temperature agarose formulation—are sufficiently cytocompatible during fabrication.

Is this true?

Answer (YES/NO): NO